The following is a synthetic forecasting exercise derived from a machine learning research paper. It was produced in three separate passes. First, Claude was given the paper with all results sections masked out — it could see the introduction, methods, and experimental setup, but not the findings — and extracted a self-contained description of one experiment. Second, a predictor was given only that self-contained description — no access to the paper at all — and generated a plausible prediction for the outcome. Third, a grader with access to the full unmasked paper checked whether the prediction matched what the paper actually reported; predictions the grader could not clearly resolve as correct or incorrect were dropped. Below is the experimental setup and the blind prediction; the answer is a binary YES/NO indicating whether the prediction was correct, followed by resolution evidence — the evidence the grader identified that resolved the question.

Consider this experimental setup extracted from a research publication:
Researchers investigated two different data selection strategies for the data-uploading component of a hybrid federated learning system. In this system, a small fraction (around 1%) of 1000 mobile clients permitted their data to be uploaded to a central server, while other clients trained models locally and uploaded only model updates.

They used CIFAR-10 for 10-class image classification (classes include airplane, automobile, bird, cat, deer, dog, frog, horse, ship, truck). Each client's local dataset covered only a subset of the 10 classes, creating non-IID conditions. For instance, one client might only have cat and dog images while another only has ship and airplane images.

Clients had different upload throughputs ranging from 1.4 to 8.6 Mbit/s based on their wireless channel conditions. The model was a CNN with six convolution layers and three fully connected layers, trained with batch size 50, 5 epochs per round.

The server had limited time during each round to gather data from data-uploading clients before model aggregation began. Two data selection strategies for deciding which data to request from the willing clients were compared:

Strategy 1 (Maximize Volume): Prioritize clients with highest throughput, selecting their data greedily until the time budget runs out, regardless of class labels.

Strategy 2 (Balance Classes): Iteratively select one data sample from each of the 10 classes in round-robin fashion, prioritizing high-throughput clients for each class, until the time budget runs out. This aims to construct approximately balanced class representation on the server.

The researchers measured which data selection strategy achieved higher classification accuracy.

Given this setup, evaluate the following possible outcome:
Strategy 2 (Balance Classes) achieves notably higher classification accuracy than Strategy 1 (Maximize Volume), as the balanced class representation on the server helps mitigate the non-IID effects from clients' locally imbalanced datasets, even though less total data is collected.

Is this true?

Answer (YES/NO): NO